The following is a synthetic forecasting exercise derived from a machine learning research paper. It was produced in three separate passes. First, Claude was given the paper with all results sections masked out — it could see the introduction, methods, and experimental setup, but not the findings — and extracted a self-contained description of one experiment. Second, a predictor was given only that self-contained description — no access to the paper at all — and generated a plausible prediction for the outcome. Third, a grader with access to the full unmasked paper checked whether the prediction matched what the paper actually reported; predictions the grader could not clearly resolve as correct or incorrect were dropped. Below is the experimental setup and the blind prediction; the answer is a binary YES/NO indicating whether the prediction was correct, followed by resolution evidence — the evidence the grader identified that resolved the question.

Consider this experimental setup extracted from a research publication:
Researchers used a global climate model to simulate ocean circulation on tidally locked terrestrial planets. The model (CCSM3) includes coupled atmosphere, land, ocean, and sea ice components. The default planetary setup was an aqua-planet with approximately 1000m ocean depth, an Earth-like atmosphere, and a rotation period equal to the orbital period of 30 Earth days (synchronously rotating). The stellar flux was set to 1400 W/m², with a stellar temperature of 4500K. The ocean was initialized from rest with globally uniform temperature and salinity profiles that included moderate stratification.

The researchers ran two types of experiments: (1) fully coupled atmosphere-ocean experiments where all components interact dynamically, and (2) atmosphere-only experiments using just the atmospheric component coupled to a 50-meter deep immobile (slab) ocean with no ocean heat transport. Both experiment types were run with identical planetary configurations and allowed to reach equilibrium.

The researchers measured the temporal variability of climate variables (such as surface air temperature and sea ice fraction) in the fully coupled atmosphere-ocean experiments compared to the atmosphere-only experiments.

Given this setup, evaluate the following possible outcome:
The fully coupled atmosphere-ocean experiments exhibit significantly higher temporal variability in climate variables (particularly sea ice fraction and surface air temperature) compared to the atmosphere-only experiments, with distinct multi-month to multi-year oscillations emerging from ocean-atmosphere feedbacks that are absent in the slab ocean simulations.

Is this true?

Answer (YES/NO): YES